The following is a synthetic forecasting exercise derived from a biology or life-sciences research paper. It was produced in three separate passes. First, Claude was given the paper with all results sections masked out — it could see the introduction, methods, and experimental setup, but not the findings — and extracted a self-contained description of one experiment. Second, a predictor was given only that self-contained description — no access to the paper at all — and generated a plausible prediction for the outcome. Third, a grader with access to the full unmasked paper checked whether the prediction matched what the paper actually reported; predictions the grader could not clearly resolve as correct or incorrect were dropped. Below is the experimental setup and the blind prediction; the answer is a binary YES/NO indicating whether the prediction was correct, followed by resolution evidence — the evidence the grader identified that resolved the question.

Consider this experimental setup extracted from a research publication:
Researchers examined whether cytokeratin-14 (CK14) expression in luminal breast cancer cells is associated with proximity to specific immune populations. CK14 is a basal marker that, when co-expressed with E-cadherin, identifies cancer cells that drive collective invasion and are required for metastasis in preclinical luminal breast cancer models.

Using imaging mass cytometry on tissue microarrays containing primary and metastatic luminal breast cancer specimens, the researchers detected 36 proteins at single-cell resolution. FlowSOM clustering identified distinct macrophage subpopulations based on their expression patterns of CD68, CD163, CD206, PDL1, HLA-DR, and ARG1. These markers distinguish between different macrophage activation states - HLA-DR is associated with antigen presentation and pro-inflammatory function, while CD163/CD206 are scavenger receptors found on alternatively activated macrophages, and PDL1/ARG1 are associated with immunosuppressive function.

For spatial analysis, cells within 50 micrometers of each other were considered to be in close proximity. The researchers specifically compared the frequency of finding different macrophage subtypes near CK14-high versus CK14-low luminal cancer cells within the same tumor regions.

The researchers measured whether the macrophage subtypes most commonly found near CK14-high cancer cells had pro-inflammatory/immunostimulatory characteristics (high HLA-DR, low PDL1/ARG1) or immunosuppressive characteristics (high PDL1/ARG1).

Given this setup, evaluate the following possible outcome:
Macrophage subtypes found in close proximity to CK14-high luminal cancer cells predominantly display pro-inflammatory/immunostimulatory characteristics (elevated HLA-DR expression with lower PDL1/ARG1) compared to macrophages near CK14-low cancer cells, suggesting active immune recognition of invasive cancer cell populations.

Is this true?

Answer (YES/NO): NO